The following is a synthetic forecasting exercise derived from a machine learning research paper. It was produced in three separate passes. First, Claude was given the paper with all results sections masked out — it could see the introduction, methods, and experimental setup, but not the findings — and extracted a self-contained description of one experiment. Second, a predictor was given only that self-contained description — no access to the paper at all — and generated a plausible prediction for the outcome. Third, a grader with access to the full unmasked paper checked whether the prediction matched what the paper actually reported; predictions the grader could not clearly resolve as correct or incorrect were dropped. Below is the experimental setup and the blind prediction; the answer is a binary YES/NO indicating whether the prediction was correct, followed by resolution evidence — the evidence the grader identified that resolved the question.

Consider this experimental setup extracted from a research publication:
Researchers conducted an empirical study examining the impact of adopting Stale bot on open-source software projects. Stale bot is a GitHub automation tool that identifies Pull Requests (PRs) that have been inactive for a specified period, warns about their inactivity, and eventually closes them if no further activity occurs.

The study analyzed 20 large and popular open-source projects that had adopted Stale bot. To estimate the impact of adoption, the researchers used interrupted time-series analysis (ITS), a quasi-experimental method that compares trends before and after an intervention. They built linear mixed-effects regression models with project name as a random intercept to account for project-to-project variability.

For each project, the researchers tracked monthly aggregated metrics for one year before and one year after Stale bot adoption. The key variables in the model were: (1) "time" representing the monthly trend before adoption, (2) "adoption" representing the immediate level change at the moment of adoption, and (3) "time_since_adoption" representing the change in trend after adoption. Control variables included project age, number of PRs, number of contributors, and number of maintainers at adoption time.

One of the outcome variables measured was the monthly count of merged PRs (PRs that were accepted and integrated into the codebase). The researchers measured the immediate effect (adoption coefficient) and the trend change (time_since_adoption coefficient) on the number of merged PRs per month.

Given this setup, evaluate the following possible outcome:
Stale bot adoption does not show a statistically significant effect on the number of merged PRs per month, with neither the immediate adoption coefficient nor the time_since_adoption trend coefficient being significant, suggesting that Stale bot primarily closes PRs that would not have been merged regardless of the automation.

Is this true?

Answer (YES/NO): NO